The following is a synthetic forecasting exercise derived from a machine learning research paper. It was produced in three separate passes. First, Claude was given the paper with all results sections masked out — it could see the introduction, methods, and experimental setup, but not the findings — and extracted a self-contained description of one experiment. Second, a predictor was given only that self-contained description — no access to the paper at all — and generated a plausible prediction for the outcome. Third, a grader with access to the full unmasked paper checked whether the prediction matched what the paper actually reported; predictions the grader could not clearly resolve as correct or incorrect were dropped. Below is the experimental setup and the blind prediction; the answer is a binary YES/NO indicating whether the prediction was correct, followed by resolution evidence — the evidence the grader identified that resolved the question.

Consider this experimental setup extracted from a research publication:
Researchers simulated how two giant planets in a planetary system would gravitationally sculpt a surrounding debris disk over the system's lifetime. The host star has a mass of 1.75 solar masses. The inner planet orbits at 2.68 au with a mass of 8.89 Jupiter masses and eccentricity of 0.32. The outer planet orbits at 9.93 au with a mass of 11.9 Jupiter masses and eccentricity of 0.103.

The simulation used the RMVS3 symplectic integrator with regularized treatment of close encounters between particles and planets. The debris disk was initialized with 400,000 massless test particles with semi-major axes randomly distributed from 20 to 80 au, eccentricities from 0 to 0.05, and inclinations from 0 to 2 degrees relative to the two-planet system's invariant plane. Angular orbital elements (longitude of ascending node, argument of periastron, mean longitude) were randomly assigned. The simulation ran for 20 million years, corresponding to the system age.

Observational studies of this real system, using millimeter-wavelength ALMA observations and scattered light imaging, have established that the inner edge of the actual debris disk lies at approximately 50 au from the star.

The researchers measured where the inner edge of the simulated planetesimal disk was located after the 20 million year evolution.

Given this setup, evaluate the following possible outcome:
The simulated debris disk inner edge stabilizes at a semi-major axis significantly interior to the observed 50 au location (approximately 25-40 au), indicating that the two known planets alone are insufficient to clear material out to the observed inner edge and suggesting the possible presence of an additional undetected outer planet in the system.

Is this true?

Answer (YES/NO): YES